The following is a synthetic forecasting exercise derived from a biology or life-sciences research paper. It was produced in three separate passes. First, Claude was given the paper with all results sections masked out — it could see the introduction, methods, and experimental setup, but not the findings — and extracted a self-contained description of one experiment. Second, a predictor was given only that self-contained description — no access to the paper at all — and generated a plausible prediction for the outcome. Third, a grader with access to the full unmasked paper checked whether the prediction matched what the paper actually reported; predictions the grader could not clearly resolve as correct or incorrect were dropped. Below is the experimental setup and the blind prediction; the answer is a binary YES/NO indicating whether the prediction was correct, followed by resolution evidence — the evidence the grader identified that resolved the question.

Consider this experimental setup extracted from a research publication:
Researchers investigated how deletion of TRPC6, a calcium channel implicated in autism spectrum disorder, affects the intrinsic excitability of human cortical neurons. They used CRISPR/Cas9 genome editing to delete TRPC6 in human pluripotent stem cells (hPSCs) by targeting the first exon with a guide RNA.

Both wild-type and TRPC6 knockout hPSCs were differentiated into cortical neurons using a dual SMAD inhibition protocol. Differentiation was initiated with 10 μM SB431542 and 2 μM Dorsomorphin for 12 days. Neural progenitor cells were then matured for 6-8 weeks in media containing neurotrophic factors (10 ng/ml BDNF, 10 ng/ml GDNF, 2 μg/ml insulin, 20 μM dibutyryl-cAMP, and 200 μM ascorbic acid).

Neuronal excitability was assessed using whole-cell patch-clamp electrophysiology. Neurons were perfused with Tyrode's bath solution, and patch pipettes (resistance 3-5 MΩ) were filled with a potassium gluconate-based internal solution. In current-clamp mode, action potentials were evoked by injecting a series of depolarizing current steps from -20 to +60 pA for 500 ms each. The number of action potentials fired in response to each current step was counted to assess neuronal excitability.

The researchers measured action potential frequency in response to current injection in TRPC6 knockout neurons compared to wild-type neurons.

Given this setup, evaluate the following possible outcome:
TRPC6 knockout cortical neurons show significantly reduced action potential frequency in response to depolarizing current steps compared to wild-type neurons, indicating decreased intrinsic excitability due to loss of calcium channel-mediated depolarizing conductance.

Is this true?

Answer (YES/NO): NO